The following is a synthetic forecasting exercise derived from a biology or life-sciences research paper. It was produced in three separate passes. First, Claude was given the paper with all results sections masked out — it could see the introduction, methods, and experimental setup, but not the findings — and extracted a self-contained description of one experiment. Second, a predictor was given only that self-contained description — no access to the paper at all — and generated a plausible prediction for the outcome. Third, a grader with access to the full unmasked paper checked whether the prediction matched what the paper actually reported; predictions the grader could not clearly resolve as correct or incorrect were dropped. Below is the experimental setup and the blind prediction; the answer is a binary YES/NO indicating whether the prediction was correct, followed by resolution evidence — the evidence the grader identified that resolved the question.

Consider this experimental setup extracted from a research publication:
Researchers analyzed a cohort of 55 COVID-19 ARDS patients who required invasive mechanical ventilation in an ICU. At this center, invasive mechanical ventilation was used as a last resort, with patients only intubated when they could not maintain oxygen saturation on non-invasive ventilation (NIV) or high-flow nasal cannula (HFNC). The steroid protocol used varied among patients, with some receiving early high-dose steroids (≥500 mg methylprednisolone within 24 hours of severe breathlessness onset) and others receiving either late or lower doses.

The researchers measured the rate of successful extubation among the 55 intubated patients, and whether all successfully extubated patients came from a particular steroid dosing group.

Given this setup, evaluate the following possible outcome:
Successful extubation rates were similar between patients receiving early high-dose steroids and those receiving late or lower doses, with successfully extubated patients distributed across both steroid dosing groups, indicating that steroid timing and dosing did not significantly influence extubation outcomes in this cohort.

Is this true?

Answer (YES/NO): NO